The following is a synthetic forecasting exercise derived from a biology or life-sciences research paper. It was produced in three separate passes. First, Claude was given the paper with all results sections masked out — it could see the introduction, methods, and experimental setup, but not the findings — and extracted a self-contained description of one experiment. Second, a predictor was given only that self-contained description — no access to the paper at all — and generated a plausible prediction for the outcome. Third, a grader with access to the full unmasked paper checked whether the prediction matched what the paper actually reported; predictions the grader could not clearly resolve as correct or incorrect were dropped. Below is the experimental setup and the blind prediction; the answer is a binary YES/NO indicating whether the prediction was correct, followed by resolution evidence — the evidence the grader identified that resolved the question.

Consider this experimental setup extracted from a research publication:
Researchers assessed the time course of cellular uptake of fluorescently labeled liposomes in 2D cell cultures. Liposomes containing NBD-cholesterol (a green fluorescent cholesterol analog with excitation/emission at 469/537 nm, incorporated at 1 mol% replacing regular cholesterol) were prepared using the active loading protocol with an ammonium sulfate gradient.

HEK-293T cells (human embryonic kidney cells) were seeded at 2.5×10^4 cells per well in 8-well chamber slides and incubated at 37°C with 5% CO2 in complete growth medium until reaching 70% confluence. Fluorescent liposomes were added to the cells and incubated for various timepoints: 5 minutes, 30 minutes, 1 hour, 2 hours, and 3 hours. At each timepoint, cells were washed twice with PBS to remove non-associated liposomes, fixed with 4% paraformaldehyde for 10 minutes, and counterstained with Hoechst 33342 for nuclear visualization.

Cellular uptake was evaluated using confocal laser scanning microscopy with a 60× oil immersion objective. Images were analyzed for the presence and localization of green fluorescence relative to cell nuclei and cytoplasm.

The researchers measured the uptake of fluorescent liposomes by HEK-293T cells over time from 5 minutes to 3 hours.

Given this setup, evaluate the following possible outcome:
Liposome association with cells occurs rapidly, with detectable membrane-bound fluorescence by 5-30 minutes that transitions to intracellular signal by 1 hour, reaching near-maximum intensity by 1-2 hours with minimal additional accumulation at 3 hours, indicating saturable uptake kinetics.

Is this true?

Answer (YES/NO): NO